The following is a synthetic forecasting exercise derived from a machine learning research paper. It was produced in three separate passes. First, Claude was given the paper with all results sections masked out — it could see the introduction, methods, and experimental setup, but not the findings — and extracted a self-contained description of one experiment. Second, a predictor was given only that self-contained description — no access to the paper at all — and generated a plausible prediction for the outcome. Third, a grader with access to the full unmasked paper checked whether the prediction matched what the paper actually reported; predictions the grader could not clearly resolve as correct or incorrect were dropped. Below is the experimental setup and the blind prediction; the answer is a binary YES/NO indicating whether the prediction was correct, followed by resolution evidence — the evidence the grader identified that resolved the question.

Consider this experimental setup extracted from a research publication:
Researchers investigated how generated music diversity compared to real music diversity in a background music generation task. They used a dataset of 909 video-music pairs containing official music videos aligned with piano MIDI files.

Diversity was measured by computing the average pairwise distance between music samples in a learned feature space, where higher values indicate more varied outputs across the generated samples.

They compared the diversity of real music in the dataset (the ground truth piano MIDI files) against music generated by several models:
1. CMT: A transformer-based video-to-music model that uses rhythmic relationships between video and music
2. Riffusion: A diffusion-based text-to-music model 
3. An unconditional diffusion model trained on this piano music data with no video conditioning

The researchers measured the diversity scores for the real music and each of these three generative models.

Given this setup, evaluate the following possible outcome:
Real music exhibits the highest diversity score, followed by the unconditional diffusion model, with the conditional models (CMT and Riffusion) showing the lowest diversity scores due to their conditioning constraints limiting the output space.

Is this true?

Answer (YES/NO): YES